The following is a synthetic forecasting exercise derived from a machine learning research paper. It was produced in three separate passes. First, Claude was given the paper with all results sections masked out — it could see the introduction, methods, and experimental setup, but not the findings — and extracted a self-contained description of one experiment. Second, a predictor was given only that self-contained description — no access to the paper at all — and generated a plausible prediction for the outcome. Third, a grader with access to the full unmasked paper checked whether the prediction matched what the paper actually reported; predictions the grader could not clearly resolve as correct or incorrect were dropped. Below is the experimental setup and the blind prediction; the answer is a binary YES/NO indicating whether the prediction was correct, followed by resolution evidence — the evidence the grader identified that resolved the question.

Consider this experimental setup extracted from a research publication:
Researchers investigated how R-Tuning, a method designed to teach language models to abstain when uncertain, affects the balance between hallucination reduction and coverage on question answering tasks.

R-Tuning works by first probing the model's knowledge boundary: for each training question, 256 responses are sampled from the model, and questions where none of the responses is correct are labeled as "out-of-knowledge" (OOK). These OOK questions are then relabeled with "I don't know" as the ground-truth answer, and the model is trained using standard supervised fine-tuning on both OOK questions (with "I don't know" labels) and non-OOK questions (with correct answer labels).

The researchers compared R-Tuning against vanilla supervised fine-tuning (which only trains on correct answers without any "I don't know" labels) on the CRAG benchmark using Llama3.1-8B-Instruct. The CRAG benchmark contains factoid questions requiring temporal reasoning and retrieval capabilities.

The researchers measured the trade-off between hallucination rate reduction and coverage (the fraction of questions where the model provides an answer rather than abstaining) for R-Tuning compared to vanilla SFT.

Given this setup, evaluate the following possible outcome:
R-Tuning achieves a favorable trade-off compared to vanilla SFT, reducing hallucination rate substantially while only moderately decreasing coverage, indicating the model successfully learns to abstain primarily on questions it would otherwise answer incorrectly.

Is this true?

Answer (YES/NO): NO